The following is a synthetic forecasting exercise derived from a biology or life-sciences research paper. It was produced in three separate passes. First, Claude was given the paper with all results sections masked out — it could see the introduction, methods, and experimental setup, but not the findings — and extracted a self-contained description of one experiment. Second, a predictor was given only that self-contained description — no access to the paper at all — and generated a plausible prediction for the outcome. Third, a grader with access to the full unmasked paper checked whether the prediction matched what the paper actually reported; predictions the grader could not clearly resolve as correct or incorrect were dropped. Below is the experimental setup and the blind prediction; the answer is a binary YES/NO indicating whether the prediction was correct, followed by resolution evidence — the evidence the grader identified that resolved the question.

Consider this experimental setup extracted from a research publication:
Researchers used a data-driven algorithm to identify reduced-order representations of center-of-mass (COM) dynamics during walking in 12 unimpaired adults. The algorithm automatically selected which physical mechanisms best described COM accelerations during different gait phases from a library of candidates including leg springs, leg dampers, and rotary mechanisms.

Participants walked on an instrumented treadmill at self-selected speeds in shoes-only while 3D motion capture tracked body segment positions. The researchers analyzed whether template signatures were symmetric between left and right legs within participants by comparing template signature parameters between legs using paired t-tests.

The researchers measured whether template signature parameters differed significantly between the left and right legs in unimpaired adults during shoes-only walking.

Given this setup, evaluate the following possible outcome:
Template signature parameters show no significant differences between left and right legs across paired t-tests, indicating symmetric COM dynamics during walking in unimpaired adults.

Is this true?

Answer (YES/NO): YES